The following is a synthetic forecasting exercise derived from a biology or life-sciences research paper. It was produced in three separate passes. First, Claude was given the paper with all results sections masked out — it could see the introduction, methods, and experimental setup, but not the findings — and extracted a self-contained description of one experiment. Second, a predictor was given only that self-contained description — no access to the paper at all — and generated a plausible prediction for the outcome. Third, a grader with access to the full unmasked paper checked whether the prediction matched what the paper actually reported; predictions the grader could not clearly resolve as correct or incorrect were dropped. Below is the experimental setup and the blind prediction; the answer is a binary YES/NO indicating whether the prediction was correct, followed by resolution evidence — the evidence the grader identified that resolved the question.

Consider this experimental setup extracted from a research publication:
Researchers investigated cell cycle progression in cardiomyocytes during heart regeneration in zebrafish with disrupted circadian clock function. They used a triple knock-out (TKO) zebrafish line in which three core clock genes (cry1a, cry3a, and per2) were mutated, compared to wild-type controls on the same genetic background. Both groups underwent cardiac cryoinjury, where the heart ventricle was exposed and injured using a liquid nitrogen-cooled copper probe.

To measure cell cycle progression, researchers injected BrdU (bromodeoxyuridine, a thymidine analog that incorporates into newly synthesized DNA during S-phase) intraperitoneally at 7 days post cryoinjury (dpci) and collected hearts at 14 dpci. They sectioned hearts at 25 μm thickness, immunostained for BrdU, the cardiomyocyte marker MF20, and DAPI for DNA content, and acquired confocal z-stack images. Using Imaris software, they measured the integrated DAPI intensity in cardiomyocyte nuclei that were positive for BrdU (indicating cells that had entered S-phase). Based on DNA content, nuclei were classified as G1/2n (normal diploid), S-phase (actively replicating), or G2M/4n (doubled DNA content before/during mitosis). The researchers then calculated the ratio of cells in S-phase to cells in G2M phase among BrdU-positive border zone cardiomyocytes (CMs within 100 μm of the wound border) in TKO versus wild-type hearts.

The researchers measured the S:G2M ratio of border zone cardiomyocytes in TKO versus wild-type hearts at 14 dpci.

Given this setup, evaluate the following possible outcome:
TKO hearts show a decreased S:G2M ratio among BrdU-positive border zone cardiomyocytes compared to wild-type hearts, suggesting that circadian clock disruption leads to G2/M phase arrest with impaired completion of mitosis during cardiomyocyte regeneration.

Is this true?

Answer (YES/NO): NO